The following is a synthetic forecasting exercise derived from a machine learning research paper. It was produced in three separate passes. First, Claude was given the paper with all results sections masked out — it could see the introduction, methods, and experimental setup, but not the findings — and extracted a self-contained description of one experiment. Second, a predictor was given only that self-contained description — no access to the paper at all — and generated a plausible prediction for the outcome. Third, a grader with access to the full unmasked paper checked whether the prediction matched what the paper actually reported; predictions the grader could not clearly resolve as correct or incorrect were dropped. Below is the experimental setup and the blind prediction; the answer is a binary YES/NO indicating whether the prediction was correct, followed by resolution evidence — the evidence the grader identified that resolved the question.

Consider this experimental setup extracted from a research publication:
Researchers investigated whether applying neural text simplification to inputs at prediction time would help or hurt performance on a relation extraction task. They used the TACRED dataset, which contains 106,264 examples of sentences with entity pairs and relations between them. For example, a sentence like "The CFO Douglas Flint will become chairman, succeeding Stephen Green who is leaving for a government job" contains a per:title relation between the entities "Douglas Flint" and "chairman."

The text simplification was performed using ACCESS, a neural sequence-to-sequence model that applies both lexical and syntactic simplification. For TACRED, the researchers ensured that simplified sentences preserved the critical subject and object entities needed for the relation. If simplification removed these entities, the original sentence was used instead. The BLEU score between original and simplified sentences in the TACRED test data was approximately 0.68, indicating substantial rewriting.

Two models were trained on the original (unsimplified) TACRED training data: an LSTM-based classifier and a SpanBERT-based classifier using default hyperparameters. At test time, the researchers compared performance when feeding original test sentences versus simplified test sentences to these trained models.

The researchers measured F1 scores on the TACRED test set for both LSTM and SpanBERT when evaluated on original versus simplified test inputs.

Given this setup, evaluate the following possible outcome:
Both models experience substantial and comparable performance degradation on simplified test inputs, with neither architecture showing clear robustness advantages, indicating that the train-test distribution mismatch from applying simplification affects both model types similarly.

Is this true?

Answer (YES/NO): NO